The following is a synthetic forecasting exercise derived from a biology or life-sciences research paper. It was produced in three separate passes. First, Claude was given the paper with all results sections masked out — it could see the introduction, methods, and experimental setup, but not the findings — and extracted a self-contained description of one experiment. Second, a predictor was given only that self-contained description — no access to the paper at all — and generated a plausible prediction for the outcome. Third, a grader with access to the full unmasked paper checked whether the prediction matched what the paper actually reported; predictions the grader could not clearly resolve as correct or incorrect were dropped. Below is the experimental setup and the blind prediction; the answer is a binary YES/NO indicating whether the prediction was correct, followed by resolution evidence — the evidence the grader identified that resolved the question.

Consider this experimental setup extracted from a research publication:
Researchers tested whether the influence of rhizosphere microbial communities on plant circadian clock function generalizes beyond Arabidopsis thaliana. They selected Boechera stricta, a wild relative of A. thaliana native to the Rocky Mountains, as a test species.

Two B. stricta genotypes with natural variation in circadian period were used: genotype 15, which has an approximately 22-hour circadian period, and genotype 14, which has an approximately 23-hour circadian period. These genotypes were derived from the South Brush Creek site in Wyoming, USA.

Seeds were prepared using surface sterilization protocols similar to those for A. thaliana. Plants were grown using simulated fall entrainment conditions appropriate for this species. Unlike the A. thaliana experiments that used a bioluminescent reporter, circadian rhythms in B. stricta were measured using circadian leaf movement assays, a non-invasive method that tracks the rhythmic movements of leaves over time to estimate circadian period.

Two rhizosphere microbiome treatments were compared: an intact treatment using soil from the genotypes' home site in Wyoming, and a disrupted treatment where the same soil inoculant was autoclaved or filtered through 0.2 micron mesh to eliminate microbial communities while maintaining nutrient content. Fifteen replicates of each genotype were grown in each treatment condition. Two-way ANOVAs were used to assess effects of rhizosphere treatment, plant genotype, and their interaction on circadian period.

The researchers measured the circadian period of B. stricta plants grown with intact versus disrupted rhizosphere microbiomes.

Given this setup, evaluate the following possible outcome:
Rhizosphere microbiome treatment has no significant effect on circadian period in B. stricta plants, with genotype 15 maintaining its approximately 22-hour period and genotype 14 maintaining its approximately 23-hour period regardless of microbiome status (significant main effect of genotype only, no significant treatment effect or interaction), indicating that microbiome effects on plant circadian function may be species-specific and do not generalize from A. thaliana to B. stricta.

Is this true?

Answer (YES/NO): NO